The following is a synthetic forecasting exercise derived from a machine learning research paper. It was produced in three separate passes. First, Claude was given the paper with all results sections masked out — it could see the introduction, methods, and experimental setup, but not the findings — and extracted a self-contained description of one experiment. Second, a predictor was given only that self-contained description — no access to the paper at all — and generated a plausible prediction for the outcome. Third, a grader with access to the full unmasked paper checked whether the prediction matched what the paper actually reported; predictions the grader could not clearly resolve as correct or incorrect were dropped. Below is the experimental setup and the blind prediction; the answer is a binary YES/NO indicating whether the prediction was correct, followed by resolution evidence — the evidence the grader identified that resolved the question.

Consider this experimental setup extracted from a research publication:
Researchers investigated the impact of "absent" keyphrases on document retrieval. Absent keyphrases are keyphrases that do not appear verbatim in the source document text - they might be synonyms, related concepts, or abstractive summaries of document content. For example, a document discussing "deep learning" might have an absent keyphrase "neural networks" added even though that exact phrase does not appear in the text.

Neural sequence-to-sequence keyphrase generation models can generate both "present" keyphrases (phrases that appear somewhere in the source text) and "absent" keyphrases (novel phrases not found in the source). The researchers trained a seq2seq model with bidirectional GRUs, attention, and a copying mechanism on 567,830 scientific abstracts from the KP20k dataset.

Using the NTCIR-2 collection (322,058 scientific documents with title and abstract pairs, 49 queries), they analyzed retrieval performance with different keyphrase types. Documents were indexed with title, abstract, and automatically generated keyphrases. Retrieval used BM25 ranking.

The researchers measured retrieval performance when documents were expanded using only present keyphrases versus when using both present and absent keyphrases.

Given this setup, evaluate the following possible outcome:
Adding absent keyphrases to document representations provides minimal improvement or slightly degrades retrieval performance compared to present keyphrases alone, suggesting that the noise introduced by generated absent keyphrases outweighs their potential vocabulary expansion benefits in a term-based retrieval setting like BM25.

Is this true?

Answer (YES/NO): YES